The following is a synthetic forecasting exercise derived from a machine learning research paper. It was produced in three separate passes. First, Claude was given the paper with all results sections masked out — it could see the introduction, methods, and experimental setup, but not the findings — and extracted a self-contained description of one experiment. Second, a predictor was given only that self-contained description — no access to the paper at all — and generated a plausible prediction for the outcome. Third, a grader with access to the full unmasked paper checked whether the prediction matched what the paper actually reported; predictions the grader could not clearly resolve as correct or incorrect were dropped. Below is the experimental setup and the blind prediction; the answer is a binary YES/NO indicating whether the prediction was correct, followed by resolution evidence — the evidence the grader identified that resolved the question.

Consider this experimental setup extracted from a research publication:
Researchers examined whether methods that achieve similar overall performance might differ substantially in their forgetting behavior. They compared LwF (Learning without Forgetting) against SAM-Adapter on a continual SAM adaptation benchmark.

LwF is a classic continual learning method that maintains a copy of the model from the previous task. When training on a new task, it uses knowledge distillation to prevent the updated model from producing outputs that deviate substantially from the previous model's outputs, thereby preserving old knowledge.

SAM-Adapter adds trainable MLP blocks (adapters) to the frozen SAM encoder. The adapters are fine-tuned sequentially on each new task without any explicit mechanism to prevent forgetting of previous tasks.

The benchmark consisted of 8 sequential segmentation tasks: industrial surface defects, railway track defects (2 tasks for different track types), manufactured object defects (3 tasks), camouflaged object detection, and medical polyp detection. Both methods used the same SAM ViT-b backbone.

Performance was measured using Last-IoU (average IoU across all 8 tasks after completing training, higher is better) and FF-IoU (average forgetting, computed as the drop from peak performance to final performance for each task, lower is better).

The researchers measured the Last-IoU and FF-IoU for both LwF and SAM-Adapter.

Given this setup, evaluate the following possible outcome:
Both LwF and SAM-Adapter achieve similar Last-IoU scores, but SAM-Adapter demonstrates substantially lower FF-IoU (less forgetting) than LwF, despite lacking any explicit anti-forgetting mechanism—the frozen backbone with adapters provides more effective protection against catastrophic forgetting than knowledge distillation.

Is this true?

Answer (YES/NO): NO